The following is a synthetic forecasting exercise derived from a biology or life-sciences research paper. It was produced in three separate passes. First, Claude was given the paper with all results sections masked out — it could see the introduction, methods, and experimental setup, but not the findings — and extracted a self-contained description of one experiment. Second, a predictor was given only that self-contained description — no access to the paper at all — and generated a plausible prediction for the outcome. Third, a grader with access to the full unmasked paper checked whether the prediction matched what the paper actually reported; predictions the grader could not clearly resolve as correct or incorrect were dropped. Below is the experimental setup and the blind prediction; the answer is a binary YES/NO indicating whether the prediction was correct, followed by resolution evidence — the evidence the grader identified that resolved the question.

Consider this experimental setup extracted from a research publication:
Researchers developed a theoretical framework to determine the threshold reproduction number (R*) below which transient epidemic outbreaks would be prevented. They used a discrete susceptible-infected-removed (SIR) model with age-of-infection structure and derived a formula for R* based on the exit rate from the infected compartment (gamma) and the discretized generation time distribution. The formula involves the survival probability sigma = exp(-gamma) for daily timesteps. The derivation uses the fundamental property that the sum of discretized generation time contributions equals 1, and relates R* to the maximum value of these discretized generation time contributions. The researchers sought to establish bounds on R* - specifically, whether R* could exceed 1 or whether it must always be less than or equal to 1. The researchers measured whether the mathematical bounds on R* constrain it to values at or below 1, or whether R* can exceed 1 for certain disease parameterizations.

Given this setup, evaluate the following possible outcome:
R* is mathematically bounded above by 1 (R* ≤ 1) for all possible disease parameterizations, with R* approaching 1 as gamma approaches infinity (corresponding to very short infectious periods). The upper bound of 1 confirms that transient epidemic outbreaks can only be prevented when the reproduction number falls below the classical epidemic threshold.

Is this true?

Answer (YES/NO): NO